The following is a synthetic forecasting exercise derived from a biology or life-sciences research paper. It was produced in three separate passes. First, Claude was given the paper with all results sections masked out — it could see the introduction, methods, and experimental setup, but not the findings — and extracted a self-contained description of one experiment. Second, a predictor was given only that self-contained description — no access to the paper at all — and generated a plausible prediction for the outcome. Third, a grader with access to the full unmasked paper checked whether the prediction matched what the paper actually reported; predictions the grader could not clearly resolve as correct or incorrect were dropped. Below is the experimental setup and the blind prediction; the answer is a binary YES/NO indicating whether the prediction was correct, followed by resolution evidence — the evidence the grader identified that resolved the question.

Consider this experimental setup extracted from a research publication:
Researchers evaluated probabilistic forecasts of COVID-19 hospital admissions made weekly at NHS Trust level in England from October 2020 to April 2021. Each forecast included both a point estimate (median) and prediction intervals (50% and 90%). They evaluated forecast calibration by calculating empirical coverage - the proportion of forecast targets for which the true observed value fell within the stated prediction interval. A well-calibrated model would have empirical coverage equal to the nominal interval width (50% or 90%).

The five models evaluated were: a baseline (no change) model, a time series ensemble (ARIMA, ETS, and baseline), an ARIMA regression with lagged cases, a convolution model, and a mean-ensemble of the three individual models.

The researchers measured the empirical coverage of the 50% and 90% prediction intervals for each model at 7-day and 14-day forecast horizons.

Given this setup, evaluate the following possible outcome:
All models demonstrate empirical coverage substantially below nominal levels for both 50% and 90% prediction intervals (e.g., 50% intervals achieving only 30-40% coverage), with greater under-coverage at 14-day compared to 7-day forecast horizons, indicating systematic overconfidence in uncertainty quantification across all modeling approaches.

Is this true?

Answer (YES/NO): NO